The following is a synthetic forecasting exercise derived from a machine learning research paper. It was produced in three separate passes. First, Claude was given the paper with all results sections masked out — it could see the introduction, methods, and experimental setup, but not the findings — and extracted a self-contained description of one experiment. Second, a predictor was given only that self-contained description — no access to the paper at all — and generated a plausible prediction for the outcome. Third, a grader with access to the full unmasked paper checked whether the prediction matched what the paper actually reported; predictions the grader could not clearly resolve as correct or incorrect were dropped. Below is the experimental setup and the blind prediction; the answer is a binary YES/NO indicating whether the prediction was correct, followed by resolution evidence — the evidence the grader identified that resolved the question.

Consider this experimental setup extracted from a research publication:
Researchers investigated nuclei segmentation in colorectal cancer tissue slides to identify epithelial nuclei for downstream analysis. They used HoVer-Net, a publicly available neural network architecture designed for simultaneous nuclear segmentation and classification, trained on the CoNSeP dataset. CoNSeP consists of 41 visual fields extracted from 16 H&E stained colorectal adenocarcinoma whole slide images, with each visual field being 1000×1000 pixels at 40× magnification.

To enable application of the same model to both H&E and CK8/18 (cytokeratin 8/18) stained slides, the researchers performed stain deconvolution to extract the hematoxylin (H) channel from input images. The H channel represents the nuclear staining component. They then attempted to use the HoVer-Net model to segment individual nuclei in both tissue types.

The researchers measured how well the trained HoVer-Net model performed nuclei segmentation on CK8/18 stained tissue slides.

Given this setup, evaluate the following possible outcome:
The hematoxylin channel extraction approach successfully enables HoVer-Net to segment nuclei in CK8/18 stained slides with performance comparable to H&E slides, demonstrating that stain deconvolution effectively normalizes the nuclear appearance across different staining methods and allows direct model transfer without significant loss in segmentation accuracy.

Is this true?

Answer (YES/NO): NO